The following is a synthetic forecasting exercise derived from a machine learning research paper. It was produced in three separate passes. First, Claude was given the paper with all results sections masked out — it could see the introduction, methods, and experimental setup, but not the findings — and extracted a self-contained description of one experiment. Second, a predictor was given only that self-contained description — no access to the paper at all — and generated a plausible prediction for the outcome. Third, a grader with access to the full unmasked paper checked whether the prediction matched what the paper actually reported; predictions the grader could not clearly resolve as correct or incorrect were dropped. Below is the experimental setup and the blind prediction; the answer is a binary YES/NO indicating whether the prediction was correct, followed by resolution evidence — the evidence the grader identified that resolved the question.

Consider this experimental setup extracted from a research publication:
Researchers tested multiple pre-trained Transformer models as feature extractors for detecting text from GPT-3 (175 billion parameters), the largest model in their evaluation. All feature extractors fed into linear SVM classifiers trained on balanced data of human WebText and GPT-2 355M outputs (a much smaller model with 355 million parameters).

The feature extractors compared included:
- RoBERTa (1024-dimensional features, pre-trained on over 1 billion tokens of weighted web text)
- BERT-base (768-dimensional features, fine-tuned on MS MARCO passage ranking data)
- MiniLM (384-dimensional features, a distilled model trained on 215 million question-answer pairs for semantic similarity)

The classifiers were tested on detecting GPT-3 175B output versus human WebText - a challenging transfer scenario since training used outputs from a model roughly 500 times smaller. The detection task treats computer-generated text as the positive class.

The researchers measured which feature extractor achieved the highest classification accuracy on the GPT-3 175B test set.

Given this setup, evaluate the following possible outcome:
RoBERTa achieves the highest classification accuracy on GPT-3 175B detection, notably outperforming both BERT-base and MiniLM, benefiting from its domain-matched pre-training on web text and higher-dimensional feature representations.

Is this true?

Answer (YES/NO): NO